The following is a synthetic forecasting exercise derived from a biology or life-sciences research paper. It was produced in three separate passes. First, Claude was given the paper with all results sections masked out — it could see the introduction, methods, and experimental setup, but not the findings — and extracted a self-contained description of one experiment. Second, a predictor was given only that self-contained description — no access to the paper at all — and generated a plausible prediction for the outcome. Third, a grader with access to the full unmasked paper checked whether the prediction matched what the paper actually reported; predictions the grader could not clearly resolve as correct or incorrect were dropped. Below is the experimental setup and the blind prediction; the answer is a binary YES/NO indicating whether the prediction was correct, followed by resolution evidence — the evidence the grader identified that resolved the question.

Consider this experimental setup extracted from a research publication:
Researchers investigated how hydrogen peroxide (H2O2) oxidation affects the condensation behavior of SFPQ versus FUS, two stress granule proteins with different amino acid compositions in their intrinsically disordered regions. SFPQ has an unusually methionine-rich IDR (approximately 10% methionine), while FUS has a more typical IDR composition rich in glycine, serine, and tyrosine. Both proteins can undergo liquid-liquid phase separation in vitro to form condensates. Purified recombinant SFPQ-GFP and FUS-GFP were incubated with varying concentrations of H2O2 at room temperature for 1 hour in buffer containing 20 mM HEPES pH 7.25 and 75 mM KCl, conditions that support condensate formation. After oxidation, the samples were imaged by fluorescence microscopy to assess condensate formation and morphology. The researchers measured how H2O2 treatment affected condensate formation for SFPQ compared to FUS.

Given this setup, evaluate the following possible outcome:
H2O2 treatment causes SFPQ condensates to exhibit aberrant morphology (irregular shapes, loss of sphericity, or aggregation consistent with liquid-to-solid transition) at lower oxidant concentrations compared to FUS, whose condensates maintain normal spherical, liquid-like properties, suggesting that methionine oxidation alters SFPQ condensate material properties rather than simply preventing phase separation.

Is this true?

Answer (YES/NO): NO